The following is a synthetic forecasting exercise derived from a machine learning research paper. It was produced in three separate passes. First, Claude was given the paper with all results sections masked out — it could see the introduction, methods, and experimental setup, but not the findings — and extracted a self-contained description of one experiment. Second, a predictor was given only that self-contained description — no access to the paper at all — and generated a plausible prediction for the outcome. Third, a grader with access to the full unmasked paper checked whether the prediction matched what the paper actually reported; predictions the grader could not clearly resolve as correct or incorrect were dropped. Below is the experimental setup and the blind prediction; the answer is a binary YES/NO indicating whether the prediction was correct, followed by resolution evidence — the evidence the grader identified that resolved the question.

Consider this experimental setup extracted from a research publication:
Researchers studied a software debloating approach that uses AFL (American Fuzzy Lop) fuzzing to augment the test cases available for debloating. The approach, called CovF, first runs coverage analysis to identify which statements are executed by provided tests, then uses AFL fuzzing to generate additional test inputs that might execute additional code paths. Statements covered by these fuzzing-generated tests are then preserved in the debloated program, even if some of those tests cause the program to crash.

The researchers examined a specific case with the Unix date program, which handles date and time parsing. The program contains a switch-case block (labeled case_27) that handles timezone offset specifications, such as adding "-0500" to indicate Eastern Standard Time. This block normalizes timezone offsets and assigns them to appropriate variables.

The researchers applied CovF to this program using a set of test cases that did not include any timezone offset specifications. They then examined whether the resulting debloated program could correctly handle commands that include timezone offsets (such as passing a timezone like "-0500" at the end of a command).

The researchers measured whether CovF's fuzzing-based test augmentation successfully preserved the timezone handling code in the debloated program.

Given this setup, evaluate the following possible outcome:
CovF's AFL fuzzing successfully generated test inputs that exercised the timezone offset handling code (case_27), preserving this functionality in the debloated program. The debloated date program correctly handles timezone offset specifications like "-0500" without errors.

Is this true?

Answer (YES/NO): NO